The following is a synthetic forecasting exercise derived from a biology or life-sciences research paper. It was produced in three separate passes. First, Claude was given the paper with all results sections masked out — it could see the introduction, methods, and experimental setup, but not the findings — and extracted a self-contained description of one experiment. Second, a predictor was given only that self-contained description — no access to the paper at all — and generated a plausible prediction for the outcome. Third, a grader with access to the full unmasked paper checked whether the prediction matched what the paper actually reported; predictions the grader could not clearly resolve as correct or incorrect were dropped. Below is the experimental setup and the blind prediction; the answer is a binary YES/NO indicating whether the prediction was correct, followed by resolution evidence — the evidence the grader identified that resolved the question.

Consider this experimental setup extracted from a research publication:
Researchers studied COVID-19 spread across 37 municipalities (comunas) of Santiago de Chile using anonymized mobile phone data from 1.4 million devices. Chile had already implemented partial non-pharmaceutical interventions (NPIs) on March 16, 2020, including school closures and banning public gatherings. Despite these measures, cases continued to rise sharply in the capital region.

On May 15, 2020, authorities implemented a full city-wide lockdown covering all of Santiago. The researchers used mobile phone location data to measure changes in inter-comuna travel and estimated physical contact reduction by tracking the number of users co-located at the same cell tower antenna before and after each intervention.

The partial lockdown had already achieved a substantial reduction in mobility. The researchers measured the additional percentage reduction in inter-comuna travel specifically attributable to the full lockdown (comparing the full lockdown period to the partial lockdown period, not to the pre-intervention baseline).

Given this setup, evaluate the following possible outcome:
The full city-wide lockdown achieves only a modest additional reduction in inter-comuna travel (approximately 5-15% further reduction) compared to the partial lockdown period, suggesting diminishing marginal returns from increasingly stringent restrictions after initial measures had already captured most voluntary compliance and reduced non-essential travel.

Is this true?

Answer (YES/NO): NO